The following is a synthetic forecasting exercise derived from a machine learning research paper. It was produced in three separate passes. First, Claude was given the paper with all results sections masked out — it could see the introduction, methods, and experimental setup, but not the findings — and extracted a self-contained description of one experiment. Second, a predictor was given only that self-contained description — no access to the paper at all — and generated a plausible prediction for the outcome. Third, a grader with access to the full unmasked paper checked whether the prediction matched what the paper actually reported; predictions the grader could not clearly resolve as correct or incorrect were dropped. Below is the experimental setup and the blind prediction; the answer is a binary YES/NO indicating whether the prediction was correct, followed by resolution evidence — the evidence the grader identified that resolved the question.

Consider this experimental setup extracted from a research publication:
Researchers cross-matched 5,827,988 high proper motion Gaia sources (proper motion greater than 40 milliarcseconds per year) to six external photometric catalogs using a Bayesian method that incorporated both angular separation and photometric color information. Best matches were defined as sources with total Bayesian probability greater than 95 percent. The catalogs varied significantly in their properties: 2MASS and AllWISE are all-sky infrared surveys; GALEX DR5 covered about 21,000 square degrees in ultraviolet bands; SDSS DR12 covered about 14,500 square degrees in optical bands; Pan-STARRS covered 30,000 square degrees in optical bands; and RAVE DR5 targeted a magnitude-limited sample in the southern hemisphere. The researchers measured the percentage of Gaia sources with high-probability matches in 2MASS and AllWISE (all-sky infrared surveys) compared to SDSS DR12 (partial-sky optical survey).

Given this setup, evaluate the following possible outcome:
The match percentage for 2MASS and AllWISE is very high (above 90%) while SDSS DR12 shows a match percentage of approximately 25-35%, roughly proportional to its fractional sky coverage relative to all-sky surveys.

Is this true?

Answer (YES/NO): NO